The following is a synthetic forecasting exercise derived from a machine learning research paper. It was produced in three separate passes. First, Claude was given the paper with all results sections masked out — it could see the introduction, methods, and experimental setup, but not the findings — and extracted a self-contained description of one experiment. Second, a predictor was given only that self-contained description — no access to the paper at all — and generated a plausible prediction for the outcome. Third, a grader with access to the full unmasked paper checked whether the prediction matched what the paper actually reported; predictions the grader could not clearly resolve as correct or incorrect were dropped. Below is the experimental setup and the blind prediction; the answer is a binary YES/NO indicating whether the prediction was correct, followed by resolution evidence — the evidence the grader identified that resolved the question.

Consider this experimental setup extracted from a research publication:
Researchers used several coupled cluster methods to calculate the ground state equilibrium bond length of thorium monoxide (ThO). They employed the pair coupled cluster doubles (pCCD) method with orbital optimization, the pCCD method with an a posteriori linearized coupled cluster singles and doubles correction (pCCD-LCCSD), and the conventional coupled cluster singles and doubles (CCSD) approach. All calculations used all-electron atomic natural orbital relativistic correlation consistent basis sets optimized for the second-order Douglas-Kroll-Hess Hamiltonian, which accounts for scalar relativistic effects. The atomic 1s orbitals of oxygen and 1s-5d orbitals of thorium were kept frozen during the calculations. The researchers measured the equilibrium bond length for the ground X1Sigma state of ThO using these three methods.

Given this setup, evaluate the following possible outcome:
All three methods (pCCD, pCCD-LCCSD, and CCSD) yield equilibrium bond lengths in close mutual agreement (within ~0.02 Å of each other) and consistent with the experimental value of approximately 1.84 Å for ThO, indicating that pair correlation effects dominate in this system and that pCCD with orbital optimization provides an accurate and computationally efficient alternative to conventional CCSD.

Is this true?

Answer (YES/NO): YES